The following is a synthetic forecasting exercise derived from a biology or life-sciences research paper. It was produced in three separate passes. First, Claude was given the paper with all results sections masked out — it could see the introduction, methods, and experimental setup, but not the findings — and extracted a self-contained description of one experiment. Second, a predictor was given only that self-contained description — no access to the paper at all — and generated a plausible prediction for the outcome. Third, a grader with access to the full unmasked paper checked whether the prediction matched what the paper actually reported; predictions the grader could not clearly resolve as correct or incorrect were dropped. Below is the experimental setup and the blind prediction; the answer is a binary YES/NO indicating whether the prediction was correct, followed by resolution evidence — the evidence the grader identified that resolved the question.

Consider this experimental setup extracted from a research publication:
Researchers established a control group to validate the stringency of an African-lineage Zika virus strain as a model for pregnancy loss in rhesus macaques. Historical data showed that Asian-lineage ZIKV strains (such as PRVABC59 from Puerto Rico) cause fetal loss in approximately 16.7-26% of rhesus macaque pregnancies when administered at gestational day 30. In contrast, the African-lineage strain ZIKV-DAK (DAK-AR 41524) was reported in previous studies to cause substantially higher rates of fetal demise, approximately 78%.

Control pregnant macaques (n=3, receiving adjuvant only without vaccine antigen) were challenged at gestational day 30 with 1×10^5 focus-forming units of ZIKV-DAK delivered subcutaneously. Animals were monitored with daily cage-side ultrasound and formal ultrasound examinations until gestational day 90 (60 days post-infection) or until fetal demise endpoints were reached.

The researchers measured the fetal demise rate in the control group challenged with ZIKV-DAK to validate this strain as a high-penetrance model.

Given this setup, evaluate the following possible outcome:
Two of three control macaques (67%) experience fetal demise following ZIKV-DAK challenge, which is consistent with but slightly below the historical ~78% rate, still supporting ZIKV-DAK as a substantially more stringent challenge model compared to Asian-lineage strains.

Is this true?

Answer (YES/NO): YES